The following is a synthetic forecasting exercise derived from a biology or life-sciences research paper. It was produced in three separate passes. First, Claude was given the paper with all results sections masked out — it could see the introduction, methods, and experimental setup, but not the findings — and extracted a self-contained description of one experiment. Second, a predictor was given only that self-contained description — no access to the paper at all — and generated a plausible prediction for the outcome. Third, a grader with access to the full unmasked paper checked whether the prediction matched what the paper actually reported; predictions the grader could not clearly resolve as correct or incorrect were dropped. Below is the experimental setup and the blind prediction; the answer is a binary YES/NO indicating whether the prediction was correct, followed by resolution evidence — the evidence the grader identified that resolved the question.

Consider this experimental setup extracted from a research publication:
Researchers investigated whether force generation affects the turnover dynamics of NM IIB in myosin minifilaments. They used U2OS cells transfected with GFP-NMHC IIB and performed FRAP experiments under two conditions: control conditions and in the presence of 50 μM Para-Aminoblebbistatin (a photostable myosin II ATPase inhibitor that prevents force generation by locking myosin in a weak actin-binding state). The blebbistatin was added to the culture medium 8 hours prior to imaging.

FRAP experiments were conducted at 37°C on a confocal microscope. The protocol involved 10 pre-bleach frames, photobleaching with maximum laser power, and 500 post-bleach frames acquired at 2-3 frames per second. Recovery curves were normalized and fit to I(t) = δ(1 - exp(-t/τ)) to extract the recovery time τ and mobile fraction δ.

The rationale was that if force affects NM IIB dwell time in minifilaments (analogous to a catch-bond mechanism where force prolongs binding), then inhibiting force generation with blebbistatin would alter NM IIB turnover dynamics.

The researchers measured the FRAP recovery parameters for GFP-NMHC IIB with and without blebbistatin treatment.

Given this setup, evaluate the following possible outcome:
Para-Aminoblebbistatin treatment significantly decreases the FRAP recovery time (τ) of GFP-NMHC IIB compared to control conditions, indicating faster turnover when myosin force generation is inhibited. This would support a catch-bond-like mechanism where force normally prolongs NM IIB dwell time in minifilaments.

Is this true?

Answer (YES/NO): YES